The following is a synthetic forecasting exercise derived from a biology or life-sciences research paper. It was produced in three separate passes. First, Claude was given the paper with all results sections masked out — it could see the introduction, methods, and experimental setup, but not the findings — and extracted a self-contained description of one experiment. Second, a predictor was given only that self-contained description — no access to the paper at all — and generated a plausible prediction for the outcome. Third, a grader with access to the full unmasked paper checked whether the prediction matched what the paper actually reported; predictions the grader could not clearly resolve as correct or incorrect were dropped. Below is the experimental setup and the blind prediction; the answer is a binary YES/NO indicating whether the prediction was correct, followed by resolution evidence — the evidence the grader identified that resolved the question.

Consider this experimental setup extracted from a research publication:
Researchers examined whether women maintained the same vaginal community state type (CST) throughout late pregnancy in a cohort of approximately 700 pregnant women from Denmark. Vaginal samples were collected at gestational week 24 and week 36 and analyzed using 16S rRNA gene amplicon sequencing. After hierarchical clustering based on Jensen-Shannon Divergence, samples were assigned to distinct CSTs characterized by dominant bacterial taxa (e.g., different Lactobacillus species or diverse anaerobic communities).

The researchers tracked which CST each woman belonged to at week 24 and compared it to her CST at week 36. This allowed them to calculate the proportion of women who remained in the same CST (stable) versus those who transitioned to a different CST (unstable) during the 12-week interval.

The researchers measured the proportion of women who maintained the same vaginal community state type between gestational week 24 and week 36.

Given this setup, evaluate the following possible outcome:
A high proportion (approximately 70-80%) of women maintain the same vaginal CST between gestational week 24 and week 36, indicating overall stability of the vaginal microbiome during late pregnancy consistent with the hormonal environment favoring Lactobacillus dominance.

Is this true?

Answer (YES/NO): NO